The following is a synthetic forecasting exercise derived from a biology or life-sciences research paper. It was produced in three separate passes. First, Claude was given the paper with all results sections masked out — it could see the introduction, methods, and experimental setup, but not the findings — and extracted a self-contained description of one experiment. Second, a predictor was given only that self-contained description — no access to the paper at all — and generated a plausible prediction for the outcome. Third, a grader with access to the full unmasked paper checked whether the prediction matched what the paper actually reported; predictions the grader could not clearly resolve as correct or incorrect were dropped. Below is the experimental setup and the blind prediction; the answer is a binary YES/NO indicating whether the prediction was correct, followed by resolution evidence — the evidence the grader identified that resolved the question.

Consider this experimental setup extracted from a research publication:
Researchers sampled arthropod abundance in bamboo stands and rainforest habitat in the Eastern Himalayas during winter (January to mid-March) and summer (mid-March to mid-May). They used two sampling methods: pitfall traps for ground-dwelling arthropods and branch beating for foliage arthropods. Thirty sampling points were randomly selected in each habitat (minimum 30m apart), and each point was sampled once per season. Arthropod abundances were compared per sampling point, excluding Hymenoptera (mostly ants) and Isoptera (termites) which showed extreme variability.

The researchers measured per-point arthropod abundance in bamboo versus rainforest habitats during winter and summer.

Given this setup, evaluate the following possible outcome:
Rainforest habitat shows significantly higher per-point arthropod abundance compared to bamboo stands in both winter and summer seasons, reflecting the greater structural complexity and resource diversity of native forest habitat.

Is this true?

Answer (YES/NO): NO